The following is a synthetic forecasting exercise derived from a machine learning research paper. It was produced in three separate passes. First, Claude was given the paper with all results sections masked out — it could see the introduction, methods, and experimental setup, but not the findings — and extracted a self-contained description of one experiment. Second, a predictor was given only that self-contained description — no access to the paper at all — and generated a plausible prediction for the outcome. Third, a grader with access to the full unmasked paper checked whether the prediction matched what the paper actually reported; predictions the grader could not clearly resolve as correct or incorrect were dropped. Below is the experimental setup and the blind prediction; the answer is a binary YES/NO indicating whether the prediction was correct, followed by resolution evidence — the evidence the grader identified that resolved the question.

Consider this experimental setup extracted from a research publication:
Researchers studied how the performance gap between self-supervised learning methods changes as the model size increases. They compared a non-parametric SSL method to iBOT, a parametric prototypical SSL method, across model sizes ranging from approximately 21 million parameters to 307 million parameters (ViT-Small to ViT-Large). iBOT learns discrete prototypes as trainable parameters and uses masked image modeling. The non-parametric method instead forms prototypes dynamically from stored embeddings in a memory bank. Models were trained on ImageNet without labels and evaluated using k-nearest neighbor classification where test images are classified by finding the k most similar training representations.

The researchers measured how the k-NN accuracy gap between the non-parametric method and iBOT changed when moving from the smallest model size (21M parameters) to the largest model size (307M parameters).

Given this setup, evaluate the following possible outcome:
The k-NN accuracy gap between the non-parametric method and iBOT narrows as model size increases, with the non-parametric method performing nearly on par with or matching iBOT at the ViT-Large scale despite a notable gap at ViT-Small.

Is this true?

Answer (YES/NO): NO